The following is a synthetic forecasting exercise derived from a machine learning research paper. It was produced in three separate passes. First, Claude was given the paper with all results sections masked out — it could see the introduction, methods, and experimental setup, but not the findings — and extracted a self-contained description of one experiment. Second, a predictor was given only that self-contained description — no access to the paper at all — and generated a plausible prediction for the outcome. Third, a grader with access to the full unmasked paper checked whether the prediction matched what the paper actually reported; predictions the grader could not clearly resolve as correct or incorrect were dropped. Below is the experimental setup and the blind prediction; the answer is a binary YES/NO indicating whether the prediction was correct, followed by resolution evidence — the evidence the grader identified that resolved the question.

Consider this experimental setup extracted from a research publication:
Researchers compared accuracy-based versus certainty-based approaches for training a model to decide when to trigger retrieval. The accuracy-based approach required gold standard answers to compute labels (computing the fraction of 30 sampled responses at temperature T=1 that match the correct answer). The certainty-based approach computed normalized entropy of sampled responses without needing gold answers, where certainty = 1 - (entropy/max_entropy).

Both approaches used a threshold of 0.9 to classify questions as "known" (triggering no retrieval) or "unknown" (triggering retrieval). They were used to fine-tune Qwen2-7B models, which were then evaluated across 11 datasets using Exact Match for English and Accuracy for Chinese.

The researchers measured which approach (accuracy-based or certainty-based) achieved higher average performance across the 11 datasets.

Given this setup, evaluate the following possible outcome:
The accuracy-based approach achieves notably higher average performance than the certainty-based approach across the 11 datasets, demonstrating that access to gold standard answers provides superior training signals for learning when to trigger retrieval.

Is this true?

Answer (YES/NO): NO